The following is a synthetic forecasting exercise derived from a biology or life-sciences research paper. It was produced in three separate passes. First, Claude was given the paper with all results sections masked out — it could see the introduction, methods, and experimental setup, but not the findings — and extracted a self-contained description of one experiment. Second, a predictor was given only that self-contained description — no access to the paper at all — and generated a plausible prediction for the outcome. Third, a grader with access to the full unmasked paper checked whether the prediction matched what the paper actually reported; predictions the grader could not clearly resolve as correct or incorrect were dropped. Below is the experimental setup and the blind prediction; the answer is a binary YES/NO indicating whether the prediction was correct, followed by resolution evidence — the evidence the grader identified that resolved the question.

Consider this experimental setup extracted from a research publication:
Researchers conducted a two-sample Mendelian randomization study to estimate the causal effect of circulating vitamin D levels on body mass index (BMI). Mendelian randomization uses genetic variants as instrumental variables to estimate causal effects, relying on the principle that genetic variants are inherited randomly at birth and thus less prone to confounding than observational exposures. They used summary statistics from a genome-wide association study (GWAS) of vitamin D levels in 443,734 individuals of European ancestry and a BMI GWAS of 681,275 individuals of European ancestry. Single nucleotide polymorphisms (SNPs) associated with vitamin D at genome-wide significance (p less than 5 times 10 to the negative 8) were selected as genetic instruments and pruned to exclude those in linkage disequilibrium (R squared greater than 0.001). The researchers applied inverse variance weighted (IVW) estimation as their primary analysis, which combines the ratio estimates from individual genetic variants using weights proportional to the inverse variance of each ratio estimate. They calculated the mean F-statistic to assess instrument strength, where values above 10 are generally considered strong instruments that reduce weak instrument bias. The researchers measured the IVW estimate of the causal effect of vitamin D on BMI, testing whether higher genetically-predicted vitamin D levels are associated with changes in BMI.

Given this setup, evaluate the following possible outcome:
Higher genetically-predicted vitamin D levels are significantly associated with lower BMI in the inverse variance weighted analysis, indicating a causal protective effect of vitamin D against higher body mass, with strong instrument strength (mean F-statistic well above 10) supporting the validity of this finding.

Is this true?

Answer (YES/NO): NO